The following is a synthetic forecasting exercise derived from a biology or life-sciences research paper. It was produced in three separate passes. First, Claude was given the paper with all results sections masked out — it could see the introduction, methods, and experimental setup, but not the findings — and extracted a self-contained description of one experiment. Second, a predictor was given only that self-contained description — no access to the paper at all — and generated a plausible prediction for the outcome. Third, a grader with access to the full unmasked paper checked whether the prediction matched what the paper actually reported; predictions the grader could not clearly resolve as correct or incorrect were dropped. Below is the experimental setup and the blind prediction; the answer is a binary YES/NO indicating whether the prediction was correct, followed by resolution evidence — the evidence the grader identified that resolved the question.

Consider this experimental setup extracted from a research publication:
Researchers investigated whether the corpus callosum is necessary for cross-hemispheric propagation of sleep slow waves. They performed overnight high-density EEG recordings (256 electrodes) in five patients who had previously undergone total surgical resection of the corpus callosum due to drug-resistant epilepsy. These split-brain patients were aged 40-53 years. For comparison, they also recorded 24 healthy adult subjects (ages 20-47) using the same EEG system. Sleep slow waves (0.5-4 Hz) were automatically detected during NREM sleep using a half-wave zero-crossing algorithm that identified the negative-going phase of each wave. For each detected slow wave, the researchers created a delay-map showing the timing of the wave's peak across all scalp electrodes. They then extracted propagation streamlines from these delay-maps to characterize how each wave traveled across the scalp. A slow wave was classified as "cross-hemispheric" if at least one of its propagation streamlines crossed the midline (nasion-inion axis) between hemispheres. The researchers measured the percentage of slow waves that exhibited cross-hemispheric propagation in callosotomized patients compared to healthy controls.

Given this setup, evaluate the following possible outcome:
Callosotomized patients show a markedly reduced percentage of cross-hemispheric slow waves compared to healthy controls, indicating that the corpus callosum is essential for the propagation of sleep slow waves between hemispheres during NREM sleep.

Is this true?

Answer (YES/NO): YES